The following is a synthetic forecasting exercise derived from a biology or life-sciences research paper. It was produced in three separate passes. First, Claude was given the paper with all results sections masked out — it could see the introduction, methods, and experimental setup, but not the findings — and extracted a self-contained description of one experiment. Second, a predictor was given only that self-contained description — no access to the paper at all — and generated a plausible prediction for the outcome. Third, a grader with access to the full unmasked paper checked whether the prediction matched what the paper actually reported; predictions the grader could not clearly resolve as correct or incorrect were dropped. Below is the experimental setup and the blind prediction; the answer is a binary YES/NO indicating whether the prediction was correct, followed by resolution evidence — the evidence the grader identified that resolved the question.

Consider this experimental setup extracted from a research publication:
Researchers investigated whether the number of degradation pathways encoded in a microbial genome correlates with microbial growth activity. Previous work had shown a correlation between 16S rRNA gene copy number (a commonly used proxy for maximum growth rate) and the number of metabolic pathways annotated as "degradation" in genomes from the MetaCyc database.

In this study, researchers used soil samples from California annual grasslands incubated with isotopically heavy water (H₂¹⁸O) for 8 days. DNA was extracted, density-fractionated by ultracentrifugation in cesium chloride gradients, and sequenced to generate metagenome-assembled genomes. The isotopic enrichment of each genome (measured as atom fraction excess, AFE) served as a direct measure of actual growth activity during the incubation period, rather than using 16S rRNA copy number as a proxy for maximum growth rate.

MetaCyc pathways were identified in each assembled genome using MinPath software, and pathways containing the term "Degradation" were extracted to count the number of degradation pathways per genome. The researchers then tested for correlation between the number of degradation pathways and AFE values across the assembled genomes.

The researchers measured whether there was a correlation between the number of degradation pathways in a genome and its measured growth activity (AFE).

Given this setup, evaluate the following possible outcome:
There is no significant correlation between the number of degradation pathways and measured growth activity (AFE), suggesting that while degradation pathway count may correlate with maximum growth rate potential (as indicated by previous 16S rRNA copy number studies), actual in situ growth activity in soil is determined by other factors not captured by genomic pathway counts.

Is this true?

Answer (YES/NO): NO